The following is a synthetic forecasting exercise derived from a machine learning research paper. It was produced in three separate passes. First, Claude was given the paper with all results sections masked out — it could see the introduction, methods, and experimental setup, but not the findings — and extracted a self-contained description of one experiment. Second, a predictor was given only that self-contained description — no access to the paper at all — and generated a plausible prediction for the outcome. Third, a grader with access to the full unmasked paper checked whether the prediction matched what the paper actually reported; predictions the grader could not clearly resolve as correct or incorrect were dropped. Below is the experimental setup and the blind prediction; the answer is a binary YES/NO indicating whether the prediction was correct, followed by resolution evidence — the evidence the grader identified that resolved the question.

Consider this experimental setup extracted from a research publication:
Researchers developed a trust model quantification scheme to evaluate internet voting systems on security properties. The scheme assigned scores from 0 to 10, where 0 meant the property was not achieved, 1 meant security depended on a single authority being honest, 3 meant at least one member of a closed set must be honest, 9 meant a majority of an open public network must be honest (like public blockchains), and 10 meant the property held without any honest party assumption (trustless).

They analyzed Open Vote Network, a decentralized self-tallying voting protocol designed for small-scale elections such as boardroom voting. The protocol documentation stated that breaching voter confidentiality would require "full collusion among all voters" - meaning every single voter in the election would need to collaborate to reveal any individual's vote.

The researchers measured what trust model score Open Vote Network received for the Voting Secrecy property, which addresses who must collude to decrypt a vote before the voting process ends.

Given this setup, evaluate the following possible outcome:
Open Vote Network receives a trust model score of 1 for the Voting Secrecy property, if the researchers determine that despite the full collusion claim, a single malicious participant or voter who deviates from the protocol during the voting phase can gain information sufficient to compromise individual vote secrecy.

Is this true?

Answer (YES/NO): NO